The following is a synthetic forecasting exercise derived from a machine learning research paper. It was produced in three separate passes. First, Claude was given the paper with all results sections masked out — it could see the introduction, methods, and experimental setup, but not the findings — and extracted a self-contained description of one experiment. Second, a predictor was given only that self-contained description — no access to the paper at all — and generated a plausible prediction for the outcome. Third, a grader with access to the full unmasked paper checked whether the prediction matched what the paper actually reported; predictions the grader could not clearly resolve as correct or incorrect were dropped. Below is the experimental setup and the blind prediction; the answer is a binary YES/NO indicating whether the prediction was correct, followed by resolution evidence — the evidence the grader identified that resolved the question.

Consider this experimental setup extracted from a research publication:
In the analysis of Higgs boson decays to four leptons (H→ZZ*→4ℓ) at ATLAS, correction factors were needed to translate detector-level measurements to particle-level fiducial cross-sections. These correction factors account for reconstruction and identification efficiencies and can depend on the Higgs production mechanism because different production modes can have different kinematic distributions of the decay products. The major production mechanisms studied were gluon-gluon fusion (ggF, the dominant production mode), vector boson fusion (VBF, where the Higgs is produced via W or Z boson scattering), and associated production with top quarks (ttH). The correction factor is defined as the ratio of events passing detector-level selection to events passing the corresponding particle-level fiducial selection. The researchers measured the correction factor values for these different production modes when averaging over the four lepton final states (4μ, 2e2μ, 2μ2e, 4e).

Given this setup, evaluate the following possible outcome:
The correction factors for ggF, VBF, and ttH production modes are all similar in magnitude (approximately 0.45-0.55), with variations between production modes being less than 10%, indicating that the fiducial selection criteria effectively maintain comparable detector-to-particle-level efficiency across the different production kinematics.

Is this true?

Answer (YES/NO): NO